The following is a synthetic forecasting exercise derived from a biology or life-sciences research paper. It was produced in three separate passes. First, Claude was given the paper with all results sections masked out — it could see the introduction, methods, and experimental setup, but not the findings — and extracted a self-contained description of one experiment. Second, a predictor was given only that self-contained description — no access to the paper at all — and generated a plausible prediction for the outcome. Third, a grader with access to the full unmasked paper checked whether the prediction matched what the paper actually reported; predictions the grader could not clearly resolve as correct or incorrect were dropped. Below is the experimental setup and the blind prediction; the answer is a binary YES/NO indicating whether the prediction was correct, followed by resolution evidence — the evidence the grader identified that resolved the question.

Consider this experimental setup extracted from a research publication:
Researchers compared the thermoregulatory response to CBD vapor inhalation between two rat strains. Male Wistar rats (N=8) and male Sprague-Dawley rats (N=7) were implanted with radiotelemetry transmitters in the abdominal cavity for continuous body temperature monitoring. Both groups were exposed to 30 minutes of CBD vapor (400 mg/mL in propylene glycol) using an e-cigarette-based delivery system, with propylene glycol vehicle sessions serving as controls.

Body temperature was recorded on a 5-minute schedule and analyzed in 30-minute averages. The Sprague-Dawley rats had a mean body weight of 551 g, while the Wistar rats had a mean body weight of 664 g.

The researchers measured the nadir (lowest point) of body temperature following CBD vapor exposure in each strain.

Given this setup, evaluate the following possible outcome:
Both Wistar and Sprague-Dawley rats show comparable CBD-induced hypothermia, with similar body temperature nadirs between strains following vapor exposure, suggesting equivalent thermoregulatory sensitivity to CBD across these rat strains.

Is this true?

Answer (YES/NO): NO